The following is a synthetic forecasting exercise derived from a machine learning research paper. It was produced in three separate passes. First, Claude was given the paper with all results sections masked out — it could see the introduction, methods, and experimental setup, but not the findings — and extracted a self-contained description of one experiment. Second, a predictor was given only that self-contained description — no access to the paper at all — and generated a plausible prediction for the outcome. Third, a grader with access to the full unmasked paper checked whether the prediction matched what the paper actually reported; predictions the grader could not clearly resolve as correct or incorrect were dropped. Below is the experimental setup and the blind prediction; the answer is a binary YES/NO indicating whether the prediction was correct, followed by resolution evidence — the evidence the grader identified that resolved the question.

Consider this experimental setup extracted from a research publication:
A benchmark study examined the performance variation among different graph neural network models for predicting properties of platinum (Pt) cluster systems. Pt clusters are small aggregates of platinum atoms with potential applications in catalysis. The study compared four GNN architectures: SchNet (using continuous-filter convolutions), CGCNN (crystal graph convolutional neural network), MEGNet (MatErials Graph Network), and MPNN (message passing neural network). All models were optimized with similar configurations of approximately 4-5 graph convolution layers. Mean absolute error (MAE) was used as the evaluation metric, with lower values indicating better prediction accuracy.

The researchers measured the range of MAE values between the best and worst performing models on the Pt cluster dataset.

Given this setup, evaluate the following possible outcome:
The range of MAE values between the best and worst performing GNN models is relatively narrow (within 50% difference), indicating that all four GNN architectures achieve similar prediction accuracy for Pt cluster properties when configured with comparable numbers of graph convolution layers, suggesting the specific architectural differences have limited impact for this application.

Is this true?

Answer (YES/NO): YES